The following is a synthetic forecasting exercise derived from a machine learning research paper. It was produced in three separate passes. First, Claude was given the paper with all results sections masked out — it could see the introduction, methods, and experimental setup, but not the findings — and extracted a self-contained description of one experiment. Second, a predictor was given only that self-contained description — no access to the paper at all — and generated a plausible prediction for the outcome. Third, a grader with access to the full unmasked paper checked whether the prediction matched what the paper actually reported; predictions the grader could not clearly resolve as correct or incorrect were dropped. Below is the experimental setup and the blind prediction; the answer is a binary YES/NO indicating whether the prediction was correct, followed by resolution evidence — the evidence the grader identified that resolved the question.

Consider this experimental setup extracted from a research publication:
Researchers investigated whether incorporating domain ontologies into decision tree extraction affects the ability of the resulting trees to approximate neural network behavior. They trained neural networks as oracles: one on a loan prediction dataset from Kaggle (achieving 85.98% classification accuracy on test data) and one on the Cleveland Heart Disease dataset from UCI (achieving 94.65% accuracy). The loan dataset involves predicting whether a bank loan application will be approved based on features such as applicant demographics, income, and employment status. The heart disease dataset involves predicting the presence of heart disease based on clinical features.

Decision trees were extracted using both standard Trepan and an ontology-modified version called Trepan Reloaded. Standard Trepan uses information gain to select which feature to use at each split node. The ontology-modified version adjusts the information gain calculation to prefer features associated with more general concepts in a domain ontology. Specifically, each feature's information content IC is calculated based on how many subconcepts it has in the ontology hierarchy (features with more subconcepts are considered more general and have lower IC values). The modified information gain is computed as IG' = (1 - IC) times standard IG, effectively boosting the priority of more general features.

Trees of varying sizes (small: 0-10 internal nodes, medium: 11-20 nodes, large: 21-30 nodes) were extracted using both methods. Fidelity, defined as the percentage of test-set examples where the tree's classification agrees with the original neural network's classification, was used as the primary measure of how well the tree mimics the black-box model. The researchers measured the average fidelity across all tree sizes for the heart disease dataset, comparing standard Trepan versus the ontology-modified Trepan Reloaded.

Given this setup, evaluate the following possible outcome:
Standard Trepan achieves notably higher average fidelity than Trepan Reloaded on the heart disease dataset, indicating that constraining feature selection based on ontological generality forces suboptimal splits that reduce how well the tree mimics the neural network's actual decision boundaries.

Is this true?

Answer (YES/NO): NO